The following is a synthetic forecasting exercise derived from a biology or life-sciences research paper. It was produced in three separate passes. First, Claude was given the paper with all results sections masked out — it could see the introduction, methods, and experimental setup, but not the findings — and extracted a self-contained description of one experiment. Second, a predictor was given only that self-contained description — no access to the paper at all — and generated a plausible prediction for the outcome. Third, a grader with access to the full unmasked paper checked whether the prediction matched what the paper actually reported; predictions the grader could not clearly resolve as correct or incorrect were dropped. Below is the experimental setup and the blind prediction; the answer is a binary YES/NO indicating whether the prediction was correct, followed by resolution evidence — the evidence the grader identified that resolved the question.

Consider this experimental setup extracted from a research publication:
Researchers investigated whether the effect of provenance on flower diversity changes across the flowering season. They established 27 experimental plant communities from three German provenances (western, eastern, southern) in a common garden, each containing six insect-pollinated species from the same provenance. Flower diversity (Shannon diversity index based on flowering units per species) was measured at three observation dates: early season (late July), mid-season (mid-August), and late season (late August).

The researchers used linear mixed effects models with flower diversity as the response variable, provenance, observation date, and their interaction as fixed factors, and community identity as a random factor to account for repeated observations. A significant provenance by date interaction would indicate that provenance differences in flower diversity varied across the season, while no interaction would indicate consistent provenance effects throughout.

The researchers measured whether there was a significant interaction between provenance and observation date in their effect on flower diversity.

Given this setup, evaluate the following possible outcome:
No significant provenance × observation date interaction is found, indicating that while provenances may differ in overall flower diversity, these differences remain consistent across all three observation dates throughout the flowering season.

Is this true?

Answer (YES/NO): YES